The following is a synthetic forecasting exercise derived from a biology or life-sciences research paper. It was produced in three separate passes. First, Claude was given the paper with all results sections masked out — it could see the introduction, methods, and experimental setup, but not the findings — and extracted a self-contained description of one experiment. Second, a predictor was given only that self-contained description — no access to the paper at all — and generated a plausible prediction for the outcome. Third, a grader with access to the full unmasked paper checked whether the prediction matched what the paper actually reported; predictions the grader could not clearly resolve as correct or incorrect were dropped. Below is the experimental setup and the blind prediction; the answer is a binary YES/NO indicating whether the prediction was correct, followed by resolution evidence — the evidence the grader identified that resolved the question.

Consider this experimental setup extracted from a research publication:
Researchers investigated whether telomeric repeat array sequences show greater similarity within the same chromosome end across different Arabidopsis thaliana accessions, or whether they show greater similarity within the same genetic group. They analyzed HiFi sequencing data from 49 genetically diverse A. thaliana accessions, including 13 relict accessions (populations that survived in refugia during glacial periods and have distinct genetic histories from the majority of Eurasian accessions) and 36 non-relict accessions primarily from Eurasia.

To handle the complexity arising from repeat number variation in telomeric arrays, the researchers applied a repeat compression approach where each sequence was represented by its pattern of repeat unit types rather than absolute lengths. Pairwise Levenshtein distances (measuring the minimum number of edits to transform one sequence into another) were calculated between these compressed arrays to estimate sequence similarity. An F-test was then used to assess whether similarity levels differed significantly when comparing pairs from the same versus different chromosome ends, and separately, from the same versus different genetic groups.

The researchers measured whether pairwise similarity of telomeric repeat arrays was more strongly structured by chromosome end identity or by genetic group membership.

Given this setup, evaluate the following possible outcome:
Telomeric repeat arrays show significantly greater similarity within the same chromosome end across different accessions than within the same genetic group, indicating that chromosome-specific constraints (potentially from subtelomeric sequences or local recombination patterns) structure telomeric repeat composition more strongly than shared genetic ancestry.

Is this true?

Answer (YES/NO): YES